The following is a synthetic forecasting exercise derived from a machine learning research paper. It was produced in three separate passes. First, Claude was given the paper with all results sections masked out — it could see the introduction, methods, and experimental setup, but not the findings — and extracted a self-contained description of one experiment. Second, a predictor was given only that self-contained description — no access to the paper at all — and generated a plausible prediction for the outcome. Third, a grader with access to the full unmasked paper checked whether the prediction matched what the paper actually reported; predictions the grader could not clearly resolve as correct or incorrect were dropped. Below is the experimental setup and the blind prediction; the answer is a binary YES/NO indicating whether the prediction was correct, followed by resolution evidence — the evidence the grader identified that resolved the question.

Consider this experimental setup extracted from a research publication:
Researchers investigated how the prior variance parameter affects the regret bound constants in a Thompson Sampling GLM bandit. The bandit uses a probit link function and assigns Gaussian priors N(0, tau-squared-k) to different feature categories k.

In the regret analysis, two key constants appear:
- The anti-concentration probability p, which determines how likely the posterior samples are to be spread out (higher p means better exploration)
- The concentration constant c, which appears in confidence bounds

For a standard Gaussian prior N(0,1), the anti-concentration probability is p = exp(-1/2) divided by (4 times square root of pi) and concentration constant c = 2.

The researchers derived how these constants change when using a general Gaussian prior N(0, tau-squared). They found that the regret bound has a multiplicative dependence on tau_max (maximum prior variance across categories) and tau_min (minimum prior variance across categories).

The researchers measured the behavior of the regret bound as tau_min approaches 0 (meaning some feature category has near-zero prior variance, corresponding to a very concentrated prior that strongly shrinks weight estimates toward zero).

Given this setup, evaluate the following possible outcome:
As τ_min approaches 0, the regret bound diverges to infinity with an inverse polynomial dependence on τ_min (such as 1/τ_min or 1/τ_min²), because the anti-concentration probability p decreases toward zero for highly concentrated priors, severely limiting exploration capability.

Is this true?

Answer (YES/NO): NO